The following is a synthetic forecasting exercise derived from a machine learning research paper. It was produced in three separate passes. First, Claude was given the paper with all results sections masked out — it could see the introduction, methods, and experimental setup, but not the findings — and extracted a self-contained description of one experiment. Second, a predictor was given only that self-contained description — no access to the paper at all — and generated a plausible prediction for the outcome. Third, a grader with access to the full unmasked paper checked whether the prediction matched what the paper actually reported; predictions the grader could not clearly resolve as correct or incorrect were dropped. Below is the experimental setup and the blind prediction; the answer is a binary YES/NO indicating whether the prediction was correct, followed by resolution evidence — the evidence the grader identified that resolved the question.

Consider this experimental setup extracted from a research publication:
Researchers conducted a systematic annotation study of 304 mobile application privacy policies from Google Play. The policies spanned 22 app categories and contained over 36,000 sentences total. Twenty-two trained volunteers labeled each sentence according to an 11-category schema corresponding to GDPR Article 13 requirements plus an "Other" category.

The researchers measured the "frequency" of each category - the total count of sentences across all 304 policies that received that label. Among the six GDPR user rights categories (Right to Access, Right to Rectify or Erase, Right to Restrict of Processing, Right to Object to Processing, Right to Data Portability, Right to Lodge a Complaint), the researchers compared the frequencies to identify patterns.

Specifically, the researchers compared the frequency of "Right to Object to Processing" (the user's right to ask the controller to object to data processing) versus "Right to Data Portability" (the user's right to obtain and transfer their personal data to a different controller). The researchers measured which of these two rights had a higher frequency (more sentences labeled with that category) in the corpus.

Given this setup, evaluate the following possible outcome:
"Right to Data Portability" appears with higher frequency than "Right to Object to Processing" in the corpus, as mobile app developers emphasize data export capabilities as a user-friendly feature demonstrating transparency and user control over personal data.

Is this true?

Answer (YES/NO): NO